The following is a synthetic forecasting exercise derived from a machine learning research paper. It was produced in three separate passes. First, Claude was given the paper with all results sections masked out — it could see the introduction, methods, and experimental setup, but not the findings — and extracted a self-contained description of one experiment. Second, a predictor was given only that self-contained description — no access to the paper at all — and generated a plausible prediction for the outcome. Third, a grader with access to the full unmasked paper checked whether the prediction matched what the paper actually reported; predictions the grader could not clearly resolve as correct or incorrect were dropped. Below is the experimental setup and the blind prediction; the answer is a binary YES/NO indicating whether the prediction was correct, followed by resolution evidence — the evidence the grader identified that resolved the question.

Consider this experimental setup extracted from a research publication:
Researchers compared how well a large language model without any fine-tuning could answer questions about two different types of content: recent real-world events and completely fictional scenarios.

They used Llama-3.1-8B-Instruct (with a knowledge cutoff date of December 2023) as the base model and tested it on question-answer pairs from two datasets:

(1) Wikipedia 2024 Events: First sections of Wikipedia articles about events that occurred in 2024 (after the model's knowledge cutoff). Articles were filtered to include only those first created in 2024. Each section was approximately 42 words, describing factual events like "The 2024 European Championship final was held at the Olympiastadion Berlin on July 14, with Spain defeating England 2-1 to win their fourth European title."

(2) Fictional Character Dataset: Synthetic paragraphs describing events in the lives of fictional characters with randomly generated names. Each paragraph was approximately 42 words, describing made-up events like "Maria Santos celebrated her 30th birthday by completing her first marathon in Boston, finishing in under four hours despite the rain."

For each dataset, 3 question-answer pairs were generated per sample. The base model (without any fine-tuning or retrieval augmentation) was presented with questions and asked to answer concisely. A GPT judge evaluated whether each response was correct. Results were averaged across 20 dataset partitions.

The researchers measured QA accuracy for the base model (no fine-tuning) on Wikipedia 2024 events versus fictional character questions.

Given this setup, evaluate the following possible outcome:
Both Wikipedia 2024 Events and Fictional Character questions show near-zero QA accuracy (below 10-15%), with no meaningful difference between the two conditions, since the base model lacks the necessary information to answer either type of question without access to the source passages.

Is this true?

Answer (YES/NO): NO